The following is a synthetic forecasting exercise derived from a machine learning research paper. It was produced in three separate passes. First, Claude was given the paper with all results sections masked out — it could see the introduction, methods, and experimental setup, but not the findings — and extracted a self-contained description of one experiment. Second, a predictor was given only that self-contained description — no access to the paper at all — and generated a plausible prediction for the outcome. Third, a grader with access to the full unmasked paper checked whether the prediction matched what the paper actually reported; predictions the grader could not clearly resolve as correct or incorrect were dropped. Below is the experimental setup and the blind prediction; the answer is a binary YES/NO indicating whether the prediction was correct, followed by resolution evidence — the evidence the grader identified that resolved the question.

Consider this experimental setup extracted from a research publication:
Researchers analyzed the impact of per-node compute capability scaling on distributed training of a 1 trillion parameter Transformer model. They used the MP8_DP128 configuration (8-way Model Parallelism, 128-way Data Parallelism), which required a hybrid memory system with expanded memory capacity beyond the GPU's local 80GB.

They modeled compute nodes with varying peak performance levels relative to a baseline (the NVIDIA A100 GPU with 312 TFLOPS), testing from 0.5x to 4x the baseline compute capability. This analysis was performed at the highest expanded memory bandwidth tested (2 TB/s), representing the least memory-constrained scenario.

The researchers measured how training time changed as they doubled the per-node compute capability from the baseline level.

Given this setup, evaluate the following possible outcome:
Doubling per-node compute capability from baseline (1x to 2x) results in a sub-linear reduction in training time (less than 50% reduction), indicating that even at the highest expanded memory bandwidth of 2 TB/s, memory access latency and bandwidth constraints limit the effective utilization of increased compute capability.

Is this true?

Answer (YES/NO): NO